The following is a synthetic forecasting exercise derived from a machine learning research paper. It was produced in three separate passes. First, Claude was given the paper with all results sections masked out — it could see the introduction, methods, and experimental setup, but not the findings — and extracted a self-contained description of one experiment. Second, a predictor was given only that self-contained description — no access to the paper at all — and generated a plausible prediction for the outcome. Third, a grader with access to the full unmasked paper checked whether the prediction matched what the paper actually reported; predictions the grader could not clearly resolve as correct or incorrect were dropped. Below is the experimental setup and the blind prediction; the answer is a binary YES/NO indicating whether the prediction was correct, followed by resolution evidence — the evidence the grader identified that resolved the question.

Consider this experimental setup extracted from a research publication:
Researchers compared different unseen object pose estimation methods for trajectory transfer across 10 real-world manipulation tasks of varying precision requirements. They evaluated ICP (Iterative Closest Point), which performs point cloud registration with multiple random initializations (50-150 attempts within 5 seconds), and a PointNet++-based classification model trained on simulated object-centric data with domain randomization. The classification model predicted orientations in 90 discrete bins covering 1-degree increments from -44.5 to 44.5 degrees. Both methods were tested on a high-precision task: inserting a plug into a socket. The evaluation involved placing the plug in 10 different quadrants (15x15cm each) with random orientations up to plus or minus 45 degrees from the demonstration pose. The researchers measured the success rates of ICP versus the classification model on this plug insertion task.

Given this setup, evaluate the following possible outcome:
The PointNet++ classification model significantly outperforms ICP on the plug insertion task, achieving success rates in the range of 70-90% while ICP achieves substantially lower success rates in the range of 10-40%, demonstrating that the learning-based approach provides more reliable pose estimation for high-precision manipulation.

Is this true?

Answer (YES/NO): NO